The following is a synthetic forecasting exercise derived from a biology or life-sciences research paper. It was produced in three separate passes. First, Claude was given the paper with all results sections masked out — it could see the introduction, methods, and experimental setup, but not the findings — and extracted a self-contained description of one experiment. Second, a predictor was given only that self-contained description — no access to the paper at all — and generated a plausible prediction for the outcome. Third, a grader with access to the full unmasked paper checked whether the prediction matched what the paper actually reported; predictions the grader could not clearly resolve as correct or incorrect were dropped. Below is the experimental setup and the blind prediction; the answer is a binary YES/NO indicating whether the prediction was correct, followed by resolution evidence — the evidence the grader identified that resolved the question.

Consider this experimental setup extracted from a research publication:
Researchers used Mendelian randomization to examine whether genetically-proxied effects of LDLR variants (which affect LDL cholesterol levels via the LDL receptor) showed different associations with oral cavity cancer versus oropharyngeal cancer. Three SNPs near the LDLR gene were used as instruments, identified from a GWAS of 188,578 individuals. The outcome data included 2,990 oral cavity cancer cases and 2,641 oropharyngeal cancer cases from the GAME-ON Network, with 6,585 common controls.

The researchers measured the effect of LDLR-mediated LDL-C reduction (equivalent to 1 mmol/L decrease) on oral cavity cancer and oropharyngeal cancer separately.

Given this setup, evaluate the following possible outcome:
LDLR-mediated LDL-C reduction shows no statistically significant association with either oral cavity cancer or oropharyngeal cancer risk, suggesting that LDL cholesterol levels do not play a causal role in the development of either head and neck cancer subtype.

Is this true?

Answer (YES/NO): NO